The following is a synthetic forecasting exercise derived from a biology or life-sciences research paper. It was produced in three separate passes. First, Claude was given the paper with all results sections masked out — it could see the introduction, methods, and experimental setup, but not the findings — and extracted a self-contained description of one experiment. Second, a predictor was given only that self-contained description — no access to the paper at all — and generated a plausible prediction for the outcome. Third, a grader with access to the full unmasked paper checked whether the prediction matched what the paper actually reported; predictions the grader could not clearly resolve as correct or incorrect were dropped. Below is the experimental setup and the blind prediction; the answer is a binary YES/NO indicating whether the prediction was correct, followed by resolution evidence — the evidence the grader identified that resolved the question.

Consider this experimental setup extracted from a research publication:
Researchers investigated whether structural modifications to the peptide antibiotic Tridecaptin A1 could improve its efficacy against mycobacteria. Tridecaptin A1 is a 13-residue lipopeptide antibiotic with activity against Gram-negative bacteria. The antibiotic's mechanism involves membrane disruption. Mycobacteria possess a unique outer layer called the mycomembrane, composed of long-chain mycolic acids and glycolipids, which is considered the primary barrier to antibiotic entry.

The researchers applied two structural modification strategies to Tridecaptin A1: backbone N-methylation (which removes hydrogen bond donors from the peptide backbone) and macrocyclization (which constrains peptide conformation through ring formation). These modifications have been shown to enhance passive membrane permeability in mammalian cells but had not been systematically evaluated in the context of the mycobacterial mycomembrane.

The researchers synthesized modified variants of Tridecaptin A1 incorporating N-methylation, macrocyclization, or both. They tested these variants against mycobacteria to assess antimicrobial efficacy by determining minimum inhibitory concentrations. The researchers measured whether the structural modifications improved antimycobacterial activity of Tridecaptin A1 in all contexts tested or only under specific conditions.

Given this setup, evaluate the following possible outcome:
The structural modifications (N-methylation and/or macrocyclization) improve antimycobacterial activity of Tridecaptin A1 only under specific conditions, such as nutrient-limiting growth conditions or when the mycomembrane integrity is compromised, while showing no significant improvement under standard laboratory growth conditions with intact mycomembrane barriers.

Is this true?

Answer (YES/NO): NO